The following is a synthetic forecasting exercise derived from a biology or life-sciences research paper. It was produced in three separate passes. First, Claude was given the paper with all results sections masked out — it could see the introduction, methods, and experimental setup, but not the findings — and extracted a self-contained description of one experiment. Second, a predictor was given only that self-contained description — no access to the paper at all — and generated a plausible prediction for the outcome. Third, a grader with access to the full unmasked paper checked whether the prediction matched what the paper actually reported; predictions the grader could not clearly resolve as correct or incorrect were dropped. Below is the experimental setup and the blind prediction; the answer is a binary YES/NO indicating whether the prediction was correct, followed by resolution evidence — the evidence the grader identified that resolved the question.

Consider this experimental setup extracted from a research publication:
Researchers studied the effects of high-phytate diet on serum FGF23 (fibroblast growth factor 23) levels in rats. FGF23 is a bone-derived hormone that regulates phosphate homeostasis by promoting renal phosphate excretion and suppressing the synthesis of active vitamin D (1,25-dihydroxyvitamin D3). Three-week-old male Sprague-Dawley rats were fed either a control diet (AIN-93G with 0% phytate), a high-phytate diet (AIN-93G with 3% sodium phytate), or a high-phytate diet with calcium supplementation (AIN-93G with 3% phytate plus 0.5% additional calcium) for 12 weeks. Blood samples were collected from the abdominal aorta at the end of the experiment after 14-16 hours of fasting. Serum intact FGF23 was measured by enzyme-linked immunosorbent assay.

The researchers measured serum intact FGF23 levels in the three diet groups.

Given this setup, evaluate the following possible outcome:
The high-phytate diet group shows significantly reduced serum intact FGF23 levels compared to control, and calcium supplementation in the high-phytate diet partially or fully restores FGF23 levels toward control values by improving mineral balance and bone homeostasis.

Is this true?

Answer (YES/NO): NO